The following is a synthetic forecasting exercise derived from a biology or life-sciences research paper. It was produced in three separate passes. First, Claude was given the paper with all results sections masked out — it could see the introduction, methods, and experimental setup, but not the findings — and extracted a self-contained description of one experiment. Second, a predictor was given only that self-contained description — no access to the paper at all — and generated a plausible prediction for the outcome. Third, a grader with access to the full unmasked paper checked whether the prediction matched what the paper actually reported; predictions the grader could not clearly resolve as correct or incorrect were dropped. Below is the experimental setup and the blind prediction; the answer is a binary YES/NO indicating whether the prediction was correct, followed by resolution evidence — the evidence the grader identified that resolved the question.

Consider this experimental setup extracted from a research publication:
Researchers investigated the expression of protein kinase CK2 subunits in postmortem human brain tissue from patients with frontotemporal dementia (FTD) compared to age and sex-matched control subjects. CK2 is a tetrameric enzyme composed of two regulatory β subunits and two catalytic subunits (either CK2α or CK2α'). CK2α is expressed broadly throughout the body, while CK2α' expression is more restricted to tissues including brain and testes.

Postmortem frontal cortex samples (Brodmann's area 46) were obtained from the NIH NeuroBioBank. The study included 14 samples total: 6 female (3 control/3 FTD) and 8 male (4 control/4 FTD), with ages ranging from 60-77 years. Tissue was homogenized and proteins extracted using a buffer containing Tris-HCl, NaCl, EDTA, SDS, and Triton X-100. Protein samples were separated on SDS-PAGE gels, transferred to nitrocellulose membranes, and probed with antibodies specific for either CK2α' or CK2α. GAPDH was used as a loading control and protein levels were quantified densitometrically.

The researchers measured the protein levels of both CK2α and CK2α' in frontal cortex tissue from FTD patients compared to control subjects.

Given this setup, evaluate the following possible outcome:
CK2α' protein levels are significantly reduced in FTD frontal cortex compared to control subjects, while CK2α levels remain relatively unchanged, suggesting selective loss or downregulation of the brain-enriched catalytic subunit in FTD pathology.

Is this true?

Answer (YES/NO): NO